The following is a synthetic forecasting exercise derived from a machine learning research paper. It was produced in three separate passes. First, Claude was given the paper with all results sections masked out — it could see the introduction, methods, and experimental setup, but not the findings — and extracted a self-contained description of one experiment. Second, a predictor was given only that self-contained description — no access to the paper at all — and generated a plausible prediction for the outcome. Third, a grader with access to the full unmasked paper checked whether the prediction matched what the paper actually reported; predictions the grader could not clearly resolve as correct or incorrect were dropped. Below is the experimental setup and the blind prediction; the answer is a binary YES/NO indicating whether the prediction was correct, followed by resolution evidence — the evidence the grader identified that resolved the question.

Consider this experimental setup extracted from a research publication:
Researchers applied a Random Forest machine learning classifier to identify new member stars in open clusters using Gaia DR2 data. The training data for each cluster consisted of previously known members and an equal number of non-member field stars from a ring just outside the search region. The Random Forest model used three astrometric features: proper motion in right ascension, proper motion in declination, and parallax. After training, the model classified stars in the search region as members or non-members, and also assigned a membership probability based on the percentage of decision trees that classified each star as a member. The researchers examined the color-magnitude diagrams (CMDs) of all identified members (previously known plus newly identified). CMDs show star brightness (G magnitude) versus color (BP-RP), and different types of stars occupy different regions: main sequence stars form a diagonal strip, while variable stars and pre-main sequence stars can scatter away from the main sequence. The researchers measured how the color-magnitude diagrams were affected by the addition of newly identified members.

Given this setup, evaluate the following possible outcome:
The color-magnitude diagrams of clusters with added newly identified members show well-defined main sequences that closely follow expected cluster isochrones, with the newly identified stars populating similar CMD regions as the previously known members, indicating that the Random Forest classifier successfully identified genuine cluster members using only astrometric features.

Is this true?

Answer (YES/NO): YES